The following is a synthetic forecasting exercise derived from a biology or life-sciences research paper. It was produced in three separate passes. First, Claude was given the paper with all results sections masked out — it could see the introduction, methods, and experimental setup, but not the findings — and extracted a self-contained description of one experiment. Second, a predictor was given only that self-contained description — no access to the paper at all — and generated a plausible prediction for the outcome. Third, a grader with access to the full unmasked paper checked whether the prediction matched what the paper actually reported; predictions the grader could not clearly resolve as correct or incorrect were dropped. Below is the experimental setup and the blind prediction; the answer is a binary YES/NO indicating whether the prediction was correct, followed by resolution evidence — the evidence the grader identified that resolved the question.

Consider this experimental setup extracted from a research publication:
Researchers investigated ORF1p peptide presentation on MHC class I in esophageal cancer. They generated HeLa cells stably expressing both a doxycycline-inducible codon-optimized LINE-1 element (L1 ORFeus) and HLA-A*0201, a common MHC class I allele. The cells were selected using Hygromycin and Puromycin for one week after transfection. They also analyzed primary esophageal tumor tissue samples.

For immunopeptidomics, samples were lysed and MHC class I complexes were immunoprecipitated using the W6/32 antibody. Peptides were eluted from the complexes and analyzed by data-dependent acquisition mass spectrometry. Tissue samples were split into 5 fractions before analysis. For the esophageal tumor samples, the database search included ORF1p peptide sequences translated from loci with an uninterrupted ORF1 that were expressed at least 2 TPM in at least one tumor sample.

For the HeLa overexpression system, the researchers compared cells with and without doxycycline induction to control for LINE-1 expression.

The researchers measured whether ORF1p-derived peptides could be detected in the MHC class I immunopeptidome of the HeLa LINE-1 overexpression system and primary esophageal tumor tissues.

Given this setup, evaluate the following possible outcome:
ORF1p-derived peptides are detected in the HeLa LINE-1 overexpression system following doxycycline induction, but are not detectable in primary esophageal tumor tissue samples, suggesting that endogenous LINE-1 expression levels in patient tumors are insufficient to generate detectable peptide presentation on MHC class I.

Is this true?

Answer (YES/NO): NO